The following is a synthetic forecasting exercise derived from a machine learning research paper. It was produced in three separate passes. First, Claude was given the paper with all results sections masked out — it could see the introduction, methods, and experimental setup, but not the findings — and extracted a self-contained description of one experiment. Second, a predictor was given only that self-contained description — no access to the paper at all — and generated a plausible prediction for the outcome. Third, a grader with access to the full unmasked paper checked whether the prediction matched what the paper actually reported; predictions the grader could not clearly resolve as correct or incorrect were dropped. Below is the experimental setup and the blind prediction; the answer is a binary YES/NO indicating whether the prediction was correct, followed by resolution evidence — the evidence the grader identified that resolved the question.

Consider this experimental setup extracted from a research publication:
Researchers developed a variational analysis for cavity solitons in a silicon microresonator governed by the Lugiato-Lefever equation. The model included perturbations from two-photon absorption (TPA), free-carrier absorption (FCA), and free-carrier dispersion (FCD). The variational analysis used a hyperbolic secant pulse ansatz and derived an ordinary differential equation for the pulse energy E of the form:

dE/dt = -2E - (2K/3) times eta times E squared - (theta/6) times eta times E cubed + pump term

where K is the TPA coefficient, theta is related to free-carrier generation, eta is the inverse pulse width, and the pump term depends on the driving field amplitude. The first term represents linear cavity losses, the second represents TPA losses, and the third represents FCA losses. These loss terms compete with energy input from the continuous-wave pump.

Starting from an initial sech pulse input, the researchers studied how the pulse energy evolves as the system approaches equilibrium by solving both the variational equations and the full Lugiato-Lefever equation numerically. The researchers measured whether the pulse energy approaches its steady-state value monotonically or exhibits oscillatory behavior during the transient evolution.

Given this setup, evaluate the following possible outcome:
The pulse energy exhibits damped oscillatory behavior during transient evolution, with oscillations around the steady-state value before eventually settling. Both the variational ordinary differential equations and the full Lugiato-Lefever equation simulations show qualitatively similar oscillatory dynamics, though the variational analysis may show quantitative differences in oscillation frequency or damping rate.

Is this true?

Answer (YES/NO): YES